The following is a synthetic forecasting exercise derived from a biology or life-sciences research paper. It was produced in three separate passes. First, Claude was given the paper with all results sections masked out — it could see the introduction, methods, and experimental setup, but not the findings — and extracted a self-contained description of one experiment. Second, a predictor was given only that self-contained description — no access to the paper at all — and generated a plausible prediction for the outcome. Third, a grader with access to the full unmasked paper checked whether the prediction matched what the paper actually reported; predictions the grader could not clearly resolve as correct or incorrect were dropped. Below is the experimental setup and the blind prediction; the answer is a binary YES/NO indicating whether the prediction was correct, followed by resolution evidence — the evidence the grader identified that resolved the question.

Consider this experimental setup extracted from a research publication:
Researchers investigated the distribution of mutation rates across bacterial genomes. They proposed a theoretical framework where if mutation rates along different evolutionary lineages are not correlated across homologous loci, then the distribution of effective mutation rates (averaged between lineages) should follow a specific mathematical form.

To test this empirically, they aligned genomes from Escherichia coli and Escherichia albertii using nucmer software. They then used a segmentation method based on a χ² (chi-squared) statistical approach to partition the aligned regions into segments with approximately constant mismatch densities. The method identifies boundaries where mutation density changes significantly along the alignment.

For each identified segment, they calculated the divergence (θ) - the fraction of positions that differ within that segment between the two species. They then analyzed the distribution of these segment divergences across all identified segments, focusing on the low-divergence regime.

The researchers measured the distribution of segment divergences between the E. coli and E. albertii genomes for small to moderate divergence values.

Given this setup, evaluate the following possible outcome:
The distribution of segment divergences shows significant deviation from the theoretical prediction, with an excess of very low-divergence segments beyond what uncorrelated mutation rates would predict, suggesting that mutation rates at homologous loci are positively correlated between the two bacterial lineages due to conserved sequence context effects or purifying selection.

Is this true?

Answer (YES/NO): NO